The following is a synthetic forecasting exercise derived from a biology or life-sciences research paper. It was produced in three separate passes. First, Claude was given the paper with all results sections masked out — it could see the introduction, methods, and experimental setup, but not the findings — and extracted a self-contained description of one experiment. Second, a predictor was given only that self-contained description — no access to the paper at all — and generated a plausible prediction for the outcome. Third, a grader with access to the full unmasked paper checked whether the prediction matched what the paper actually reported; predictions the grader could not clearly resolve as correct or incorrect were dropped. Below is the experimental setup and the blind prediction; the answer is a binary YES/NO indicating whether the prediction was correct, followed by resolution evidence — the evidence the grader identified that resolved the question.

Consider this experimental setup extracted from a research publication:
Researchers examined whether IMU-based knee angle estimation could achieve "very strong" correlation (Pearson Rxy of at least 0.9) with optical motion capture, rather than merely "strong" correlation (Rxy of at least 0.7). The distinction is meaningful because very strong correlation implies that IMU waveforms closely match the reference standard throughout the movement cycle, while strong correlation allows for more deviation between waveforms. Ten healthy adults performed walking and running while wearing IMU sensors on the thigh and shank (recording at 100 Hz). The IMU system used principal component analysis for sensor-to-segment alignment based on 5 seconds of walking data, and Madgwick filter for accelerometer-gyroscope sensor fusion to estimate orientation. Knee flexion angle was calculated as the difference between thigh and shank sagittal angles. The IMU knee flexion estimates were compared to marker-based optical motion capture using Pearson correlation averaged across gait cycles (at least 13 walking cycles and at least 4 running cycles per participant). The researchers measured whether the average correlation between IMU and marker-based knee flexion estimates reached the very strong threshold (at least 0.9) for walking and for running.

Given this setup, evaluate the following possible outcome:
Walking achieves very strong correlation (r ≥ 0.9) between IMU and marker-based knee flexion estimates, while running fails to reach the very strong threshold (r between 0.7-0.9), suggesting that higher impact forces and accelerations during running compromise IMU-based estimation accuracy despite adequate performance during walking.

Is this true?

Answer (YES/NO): NO